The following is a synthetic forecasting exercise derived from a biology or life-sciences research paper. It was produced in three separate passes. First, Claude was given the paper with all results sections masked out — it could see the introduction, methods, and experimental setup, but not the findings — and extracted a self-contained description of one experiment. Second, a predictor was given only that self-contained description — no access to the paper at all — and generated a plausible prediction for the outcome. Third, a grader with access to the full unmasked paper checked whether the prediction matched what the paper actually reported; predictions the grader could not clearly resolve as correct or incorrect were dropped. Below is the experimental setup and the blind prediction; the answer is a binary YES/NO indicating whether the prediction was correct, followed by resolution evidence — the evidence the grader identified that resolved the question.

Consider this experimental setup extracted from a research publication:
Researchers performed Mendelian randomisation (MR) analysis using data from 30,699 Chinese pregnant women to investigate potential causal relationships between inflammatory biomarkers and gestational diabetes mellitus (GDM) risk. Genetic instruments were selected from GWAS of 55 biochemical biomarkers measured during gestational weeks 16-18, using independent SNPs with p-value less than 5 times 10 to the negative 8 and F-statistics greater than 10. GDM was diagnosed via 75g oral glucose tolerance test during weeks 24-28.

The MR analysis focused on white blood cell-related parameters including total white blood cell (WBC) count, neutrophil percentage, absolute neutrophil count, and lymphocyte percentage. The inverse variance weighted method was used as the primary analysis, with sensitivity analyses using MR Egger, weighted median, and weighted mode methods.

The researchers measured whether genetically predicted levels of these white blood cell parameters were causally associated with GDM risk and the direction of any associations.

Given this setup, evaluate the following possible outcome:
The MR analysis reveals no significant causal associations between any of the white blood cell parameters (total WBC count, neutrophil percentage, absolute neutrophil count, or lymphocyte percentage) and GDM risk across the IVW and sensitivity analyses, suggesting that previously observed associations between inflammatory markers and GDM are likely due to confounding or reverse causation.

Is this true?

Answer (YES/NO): NO